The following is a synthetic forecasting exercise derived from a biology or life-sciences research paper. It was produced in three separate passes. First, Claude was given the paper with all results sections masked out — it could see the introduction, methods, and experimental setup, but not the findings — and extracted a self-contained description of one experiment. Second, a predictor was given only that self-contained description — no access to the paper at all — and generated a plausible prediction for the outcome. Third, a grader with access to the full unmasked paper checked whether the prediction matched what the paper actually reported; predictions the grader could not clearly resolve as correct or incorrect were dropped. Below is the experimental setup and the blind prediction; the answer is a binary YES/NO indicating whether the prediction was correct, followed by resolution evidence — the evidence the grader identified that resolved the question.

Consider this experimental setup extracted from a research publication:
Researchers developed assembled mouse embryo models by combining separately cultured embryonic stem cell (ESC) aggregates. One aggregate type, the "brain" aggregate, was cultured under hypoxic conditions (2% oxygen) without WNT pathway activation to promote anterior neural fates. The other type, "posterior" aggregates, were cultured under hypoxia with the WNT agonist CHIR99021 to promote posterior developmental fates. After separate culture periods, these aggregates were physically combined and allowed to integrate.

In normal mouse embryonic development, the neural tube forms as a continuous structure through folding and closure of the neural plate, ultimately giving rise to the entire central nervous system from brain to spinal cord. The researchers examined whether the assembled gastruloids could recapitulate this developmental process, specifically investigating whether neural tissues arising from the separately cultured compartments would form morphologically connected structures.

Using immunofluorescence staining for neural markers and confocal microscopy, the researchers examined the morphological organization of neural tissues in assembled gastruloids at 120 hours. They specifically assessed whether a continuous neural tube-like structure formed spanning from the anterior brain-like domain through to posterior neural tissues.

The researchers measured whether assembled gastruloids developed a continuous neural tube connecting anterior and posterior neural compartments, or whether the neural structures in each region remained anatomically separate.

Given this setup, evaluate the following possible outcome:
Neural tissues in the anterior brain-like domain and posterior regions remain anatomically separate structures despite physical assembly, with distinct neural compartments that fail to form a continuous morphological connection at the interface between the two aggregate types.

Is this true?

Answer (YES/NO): NO